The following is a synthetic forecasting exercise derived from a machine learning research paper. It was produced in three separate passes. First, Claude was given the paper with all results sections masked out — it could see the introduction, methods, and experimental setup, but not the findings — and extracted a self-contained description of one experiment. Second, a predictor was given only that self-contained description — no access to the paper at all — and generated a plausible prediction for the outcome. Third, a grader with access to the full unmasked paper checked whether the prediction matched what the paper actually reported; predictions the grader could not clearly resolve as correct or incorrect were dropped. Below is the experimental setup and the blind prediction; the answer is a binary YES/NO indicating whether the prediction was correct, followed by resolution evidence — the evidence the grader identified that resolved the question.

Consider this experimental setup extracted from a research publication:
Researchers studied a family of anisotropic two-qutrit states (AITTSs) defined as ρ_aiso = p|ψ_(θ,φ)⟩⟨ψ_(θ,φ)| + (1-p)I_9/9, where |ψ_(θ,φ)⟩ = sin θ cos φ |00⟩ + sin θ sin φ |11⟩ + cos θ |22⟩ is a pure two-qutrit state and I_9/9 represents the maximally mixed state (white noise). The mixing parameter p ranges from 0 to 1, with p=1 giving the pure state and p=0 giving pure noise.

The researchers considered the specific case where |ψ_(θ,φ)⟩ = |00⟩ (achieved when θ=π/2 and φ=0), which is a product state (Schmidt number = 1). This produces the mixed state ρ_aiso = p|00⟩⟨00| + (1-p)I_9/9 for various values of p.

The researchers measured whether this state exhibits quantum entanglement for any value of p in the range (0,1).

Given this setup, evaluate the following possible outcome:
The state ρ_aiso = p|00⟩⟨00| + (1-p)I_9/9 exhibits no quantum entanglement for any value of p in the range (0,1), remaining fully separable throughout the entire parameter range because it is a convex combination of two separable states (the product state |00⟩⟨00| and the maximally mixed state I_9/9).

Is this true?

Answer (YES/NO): YES